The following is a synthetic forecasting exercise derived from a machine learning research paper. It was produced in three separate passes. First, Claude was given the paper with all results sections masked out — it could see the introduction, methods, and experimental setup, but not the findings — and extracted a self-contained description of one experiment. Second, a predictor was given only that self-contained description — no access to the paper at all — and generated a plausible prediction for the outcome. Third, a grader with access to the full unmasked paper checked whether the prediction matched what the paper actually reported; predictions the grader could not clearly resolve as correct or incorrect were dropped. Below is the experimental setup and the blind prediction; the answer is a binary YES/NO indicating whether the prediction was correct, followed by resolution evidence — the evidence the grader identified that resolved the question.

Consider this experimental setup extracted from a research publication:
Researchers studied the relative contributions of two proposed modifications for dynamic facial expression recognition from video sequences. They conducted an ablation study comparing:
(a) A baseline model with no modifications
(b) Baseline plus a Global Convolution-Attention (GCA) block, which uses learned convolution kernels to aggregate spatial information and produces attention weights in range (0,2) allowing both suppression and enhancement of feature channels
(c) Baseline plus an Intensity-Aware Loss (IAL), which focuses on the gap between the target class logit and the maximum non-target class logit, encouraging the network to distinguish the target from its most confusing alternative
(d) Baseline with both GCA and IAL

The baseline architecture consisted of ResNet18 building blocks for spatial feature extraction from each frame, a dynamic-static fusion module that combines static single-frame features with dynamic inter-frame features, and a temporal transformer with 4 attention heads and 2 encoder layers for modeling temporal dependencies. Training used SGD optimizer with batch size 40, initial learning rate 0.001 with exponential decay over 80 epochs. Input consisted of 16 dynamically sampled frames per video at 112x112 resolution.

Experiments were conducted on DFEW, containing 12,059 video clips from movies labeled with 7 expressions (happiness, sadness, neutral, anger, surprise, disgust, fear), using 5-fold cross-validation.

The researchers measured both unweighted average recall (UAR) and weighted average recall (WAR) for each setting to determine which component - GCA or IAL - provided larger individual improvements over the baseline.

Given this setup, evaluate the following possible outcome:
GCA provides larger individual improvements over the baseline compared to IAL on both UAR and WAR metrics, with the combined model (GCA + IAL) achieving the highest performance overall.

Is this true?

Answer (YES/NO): NO